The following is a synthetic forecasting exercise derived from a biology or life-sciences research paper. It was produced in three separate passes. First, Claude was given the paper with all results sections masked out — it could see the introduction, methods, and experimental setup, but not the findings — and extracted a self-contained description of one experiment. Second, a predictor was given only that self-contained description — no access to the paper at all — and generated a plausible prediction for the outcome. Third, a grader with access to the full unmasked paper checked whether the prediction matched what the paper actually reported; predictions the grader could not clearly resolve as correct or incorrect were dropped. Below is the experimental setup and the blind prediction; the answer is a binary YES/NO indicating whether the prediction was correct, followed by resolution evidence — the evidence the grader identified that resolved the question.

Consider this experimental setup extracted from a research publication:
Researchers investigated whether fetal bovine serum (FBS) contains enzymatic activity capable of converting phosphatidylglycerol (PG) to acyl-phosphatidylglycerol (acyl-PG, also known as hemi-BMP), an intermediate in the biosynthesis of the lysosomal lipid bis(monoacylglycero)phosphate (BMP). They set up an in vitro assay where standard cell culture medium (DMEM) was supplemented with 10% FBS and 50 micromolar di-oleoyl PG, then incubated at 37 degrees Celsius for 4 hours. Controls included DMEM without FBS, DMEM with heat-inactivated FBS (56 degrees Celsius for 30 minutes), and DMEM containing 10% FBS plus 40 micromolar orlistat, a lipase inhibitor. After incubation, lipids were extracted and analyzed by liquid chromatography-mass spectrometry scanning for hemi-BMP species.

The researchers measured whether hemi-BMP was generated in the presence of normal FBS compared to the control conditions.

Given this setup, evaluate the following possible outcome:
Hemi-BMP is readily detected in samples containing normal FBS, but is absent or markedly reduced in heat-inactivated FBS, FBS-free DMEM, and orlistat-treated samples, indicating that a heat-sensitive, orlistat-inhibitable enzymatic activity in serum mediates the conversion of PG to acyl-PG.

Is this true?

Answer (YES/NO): YES